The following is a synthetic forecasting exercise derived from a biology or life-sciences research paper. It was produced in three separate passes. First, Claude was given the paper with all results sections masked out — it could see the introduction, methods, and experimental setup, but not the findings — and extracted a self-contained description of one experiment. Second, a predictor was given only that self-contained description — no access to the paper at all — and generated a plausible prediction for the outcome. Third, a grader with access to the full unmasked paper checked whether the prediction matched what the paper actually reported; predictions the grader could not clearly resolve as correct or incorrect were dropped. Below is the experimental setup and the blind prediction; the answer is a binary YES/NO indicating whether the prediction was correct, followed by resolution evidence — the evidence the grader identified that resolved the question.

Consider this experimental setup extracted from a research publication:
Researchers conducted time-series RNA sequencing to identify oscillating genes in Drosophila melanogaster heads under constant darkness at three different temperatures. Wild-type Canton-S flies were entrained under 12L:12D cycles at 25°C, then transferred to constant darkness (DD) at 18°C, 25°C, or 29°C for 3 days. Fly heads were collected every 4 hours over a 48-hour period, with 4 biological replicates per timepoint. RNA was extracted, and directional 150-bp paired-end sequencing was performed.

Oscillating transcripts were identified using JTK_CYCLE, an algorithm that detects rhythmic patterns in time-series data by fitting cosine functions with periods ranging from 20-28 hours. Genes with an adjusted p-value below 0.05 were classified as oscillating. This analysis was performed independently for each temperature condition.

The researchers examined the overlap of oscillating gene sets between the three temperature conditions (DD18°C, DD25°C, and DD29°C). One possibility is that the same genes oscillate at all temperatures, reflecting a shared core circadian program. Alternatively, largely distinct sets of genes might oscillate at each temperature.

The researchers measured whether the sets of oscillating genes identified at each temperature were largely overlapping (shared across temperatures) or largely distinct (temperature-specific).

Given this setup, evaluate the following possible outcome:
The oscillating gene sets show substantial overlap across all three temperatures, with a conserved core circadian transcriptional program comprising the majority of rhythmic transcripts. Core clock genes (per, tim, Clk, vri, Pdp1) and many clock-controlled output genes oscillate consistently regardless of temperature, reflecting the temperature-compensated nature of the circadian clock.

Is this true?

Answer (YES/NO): NO